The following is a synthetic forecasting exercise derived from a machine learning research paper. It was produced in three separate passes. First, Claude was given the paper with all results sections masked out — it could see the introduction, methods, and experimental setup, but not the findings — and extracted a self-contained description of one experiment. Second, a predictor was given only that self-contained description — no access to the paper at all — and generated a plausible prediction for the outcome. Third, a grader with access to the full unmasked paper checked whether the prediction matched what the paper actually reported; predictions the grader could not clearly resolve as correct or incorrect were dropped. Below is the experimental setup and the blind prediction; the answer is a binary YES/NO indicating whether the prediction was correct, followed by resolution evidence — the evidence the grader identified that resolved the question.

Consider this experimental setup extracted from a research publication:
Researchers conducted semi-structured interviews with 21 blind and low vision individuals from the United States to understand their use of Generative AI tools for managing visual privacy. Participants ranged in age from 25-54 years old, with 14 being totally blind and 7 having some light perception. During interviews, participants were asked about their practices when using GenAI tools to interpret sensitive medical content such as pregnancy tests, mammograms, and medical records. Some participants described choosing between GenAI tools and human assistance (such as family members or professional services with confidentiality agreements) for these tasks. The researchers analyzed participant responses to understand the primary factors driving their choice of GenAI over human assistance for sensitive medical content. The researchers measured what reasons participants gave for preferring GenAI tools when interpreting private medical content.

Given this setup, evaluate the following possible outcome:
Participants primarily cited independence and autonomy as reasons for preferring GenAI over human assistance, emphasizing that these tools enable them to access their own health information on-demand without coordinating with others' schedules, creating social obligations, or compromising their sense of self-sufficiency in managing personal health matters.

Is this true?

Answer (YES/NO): NO